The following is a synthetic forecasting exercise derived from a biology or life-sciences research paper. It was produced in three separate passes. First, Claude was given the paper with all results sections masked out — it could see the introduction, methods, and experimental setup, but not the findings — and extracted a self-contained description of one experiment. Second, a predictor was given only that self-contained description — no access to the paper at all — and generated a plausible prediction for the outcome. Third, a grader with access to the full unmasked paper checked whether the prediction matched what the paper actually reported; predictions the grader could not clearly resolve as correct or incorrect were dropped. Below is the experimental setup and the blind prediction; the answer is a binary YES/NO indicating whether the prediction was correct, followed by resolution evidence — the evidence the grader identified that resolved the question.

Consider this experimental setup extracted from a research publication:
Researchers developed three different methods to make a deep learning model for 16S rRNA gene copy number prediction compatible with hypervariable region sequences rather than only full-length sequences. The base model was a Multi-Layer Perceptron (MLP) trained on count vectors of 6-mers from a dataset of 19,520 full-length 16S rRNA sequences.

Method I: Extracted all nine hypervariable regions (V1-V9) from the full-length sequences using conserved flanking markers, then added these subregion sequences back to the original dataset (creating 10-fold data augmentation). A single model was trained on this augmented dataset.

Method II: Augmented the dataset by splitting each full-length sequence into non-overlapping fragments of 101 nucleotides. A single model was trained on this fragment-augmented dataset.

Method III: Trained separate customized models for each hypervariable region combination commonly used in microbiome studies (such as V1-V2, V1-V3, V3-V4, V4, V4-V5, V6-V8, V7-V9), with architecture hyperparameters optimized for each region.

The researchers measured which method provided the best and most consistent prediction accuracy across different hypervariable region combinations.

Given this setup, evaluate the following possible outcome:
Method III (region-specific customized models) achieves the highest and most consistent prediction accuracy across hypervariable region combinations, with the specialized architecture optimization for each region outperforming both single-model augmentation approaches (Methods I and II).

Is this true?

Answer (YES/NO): YES